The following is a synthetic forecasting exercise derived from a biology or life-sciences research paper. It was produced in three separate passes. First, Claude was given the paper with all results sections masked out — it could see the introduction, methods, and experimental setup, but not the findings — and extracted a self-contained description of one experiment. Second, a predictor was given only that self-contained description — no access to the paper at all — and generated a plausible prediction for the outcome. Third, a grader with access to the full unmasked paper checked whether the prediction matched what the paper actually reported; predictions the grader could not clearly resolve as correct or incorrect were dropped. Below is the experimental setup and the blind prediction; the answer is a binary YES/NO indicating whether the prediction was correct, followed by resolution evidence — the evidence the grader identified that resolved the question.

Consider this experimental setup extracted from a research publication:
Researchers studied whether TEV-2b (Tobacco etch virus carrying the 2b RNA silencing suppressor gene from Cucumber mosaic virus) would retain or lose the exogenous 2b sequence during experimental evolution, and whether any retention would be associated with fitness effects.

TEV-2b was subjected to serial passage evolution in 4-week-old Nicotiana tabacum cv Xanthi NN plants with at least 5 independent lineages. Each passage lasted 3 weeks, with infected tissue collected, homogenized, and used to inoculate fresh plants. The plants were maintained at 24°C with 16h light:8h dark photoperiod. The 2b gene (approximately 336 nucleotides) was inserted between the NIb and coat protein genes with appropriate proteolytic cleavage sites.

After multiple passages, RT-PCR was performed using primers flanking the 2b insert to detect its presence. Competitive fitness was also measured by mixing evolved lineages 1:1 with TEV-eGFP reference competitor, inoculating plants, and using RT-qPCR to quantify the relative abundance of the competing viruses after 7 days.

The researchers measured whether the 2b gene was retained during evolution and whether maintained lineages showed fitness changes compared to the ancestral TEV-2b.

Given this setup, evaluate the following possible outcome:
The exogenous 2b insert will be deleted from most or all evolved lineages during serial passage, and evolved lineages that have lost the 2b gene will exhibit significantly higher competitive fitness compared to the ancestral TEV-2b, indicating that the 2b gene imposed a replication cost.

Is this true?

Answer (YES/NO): NO